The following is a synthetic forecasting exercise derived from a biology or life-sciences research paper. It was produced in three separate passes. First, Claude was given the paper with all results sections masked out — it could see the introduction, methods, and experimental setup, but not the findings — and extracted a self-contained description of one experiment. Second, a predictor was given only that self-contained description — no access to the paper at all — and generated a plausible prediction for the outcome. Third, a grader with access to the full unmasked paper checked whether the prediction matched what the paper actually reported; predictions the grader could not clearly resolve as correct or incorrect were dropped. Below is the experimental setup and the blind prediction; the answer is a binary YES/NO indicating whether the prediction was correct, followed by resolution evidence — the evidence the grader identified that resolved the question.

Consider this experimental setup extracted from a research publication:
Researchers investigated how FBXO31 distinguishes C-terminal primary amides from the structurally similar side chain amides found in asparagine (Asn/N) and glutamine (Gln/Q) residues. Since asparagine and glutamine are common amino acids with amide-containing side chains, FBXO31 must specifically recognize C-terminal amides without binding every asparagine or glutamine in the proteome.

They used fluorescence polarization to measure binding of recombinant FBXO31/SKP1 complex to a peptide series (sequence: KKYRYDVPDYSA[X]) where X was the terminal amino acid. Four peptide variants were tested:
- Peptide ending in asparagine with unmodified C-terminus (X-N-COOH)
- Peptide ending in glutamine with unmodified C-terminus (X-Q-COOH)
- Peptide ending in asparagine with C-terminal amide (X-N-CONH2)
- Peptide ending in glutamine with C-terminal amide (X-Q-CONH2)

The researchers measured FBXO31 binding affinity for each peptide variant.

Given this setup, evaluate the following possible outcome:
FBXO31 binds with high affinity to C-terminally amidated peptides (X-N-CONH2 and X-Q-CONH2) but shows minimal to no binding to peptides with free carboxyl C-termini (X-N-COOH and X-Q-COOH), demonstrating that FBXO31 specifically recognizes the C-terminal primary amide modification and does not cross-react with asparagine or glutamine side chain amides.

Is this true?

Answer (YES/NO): YES